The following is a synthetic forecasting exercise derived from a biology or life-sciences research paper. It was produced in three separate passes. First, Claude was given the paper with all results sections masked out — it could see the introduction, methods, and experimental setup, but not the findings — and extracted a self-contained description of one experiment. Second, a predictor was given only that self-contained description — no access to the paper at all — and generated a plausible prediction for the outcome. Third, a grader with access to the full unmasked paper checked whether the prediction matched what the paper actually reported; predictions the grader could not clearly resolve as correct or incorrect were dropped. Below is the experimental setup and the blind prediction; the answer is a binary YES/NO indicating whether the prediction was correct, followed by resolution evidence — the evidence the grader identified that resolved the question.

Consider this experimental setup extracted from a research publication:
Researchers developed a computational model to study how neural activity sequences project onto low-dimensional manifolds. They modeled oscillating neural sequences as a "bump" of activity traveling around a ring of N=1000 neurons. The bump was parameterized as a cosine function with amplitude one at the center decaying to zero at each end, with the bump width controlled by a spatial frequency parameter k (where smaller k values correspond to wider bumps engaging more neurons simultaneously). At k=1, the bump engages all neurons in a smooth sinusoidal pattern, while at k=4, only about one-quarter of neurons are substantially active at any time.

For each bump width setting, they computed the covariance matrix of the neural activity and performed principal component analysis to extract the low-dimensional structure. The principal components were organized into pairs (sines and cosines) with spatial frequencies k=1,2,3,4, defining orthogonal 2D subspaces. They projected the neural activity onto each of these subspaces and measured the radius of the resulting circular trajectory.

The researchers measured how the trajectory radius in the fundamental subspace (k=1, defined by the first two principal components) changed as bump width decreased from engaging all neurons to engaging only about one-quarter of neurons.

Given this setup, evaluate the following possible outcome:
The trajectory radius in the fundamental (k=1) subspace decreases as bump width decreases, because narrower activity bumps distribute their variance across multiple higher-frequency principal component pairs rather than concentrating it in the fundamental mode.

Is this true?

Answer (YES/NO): YES